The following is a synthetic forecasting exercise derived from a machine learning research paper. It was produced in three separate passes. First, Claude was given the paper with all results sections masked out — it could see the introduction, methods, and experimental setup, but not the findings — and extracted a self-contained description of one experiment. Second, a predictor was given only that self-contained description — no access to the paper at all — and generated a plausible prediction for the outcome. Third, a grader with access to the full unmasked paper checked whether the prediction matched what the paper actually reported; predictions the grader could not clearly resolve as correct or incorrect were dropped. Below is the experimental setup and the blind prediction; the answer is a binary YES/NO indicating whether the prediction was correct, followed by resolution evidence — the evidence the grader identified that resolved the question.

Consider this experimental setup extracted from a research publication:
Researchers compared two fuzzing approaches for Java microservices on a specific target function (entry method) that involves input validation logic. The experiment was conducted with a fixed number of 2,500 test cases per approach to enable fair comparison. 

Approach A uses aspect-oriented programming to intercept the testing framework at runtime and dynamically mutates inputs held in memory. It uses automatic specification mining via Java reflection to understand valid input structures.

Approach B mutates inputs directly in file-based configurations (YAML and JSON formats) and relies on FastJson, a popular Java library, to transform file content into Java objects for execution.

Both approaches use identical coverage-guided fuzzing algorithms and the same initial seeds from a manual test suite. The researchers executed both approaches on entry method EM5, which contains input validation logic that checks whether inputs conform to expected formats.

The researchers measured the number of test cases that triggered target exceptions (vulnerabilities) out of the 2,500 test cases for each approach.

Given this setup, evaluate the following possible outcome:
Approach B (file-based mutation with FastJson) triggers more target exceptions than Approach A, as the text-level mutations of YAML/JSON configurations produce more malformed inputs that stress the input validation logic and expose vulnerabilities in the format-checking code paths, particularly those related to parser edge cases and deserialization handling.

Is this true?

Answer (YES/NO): NO